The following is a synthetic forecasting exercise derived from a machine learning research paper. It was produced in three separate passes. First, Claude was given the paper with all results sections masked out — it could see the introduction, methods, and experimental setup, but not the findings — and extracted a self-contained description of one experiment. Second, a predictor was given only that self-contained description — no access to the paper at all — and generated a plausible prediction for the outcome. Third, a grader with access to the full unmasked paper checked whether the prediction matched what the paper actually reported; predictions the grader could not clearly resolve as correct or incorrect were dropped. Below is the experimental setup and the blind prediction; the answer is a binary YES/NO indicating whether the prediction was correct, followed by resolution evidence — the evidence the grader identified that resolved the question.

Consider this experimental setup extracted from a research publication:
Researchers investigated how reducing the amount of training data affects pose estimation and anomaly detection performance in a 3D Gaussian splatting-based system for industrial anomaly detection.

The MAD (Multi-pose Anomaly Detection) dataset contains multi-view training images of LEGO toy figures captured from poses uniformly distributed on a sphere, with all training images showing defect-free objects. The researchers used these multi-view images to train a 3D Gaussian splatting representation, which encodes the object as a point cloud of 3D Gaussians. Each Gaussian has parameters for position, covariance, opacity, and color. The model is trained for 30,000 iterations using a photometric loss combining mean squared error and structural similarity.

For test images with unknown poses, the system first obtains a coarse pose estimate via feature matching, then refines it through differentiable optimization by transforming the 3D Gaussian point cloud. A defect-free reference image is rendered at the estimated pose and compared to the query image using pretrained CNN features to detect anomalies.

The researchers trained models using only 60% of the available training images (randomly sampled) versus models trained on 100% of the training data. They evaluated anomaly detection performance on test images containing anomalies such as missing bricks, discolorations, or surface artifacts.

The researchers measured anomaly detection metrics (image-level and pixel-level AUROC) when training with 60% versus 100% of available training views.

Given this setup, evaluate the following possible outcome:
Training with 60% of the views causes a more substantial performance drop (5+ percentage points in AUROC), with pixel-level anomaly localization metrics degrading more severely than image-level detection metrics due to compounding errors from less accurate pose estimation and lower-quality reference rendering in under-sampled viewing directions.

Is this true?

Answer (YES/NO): NO